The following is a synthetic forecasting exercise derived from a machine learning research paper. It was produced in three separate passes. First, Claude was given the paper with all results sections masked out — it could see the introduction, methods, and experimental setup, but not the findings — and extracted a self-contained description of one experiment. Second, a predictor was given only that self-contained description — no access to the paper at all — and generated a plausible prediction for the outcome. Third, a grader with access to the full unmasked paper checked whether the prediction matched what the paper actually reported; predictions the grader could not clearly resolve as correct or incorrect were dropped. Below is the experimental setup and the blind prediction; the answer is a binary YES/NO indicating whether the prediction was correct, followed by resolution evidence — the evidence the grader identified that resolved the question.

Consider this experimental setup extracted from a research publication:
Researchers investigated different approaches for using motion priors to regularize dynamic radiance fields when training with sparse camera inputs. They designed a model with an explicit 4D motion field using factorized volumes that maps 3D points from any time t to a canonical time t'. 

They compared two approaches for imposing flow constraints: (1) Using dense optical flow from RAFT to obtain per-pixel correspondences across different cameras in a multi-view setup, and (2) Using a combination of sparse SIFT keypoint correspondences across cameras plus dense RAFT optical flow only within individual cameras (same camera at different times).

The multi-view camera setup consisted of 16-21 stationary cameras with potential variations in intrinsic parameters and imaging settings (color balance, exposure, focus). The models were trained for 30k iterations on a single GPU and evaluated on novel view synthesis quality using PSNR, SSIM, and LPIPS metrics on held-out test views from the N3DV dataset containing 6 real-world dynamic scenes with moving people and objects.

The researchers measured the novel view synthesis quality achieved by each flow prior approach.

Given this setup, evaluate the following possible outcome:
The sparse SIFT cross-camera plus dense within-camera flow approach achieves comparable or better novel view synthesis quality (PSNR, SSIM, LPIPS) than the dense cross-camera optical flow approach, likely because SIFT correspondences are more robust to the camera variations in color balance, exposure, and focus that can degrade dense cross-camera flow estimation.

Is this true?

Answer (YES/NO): YES